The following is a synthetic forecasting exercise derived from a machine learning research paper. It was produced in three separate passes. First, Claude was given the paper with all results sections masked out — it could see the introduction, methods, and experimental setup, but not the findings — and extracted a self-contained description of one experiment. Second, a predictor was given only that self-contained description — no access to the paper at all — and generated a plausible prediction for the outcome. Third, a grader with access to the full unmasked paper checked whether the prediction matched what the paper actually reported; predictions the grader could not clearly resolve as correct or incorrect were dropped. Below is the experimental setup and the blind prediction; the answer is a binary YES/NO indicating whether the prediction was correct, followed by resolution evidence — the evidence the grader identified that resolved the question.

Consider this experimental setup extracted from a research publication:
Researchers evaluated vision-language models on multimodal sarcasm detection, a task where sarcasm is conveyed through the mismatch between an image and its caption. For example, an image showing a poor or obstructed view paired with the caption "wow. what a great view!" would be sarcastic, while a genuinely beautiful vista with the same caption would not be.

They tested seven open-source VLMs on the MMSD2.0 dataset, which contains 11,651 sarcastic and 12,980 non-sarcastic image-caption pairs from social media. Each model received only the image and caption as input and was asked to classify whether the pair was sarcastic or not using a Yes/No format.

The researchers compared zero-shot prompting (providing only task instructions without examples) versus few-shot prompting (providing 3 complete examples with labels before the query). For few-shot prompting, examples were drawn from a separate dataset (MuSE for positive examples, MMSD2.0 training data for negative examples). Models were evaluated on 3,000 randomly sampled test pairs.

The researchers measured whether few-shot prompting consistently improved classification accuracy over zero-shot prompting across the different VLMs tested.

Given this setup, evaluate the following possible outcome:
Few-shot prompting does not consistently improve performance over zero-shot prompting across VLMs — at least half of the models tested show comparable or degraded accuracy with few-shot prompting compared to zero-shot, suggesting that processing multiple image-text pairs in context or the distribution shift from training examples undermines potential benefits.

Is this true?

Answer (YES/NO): YES